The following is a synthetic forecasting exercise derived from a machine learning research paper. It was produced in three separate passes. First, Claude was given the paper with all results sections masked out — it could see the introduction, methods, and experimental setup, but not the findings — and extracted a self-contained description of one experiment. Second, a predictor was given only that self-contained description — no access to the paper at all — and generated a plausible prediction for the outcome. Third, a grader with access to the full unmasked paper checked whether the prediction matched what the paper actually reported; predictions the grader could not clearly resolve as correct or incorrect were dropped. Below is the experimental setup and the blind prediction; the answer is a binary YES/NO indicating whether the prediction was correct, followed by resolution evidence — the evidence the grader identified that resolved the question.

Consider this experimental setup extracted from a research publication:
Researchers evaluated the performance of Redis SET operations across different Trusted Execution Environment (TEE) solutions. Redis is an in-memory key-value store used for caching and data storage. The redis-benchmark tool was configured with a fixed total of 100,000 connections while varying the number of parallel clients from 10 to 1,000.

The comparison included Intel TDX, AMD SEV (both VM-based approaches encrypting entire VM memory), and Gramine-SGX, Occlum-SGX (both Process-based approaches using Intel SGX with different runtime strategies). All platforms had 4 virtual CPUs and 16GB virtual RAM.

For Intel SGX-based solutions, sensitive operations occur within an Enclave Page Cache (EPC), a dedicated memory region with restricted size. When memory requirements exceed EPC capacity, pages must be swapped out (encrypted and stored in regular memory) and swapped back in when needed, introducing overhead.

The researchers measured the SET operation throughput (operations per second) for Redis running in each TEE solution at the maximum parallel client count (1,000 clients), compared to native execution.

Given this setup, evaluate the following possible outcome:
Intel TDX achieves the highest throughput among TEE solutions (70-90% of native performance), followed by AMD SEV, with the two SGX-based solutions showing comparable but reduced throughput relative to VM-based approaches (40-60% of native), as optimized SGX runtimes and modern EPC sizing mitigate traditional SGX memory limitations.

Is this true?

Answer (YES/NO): NO